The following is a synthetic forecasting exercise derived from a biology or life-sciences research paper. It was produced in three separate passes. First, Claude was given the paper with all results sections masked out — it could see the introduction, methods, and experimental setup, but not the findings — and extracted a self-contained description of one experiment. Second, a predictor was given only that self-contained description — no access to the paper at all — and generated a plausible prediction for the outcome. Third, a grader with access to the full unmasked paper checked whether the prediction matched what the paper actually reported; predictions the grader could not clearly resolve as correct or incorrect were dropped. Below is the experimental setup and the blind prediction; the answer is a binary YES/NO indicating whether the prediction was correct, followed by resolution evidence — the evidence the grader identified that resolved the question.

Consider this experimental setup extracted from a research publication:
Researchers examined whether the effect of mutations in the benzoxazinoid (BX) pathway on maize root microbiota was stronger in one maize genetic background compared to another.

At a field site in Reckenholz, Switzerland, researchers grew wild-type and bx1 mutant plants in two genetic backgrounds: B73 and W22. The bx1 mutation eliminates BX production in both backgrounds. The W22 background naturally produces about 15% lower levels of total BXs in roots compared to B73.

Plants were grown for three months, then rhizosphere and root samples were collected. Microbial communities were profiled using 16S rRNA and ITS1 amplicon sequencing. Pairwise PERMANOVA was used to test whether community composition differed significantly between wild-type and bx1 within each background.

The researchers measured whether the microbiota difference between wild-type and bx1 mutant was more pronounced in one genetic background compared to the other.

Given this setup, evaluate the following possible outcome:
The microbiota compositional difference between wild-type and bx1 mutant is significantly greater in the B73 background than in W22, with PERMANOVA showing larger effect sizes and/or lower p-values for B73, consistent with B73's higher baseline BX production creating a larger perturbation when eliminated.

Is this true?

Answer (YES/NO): YES